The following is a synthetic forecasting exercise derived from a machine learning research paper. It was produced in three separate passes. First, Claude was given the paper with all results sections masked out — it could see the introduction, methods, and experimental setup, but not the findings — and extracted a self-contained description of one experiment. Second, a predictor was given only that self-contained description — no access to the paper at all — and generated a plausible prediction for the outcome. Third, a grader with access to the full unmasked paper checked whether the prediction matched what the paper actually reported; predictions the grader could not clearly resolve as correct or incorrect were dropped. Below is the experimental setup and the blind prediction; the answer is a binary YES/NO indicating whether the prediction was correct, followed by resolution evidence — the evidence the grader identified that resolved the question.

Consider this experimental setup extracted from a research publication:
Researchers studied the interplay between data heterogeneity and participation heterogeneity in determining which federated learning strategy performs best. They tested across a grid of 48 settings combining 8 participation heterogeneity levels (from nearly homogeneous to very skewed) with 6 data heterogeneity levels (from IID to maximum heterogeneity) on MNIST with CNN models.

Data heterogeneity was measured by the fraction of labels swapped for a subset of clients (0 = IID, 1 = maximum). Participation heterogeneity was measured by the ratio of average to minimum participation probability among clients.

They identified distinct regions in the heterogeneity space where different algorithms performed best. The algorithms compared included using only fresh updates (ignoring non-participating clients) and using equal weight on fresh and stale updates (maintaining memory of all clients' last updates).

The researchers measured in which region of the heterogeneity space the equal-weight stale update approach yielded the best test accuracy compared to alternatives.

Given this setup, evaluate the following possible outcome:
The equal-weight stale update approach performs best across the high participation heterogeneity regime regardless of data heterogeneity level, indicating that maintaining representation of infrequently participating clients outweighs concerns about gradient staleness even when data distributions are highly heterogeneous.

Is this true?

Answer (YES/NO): NO